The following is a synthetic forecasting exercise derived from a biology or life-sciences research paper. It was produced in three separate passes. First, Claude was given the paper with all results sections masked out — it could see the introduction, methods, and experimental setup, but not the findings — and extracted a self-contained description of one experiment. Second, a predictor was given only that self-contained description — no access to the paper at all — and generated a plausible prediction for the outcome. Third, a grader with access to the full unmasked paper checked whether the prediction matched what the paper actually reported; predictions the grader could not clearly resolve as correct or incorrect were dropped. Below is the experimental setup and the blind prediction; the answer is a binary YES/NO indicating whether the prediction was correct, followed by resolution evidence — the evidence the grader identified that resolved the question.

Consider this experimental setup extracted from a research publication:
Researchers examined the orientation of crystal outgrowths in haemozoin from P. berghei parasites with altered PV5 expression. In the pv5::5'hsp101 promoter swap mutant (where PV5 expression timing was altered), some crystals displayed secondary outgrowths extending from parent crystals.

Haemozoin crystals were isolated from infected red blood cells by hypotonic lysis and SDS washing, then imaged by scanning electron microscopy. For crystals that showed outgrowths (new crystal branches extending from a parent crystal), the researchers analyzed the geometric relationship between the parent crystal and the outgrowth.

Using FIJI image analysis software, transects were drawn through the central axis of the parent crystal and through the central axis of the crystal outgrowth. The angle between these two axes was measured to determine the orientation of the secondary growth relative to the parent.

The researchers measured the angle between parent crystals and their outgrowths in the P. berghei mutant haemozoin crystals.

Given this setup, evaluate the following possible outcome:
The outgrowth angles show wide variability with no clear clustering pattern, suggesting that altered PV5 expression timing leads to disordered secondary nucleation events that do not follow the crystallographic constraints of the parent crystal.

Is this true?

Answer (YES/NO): NO